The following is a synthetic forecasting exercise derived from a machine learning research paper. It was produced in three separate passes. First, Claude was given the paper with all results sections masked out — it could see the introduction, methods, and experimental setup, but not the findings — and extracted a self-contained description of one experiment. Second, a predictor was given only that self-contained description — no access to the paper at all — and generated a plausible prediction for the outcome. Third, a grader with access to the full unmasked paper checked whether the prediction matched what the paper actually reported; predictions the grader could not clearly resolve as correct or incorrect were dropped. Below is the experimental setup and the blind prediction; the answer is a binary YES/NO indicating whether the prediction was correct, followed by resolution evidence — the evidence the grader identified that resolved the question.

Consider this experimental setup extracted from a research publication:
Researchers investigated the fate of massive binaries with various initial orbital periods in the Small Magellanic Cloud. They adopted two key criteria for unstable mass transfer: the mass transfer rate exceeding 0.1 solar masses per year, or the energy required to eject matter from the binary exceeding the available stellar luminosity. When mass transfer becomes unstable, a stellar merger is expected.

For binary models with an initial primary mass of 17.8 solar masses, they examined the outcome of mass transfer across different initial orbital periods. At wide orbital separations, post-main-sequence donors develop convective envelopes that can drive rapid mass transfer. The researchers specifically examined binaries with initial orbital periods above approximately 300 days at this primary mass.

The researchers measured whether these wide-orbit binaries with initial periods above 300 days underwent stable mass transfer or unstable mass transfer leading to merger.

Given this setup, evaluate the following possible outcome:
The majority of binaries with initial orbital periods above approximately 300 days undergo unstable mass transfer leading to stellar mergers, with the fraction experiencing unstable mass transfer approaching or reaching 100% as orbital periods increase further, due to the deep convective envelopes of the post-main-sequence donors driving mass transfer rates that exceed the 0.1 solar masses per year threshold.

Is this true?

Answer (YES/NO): YES